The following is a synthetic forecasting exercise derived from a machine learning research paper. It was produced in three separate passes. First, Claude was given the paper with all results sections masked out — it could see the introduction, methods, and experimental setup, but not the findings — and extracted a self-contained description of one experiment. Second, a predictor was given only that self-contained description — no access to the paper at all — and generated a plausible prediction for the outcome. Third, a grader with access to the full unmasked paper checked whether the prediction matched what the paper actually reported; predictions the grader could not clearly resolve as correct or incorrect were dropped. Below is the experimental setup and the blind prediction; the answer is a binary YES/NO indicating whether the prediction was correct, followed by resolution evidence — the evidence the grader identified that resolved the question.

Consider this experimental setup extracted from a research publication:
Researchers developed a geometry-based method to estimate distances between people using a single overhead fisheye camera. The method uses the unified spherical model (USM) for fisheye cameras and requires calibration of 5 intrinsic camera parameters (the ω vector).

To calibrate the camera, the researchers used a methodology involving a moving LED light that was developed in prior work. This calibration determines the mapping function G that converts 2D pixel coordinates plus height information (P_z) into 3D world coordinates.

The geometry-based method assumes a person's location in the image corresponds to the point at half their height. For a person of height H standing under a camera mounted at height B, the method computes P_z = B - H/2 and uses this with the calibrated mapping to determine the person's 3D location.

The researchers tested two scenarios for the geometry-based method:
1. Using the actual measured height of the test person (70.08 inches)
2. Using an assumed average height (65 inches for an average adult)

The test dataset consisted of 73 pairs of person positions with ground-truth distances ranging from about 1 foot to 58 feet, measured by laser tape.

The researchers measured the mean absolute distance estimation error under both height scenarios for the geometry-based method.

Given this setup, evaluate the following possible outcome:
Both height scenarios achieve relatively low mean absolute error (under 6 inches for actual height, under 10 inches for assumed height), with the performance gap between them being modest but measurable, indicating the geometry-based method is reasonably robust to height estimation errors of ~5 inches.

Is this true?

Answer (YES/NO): NO